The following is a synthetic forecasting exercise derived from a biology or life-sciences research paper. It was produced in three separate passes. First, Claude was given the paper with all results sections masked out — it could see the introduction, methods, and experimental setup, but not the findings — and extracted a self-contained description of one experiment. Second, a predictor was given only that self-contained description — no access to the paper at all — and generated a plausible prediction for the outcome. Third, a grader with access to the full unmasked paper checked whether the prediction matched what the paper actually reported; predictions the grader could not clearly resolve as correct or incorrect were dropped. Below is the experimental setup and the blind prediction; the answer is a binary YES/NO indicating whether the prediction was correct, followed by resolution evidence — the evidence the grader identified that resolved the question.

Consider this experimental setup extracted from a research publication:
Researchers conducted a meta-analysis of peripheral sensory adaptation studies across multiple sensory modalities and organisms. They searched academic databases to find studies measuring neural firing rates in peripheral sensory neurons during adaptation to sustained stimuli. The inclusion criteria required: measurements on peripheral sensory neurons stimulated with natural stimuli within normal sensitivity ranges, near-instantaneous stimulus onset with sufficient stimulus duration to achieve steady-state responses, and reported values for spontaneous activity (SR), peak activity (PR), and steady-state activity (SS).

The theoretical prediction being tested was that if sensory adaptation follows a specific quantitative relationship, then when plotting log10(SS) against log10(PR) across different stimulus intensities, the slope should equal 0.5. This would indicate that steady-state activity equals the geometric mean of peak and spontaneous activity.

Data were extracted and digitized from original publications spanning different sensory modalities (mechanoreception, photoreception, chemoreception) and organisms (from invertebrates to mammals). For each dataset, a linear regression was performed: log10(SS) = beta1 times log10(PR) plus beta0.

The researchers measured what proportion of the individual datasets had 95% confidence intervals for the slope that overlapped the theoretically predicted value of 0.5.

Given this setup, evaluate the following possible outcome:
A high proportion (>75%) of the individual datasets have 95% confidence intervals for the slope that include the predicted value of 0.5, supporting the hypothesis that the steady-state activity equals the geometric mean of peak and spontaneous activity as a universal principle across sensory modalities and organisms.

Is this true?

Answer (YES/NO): NO